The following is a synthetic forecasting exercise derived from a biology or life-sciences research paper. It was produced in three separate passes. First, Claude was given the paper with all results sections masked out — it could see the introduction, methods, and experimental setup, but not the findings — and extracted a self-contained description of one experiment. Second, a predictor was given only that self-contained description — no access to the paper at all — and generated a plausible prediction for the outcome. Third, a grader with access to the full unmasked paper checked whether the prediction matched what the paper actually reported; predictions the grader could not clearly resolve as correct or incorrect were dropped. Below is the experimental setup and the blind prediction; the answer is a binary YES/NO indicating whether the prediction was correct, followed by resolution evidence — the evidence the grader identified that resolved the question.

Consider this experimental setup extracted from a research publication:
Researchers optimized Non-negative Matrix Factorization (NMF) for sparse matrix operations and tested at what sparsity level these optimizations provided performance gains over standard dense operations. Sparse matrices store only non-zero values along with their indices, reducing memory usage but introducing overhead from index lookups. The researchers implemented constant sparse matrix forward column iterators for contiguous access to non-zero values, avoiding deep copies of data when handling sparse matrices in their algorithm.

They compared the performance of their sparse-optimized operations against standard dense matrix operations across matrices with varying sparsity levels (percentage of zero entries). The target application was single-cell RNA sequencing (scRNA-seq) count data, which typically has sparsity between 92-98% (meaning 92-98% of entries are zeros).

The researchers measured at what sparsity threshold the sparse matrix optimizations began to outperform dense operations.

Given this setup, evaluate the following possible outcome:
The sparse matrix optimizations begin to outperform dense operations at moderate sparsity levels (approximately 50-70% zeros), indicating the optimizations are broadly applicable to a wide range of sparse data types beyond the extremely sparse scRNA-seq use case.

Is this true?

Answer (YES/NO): NO